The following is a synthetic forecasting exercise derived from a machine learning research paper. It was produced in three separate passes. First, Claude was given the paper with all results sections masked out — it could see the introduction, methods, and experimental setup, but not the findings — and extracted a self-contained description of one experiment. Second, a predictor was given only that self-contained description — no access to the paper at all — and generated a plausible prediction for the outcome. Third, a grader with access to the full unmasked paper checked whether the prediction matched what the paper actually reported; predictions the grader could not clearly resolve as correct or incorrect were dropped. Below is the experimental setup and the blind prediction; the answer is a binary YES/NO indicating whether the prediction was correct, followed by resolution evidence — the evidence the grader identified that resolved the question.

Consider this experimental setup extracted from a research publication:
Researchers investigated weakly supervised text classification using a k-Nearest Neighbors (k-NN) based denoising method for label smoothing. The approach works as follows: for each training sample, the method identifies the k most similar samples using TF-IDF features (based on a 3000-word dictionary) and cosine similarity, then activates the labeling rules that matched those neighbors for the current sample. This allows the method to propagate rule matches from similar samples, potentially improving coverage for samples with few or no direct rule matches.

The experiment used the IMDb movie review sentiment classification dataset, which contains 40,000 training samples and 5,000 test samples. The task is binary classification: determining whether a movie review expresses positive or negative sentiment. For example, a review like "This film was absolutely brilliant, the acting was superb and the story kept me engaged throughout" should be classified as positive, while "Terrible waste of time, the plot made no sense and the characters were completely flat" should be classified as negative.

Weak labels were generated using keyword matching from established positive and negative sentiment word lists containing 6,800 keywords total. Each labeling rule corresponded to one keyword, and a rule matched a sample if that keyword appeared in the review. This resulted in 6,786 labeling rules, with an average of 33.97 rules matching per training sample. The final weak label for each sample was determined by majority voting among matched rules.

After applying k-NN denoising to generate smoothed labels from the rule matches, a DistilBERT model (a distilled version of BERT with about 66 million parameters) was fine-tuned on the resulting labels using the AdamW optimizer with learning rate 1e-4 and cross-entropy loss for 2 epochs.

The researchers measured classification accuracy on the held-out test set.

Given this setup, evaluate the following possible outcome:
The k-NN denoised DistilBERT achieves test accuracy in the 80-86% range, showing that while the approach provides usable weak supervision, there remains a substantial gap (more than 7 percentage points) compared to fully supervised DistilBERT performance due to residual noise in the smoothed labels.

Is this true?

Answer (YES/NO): NO